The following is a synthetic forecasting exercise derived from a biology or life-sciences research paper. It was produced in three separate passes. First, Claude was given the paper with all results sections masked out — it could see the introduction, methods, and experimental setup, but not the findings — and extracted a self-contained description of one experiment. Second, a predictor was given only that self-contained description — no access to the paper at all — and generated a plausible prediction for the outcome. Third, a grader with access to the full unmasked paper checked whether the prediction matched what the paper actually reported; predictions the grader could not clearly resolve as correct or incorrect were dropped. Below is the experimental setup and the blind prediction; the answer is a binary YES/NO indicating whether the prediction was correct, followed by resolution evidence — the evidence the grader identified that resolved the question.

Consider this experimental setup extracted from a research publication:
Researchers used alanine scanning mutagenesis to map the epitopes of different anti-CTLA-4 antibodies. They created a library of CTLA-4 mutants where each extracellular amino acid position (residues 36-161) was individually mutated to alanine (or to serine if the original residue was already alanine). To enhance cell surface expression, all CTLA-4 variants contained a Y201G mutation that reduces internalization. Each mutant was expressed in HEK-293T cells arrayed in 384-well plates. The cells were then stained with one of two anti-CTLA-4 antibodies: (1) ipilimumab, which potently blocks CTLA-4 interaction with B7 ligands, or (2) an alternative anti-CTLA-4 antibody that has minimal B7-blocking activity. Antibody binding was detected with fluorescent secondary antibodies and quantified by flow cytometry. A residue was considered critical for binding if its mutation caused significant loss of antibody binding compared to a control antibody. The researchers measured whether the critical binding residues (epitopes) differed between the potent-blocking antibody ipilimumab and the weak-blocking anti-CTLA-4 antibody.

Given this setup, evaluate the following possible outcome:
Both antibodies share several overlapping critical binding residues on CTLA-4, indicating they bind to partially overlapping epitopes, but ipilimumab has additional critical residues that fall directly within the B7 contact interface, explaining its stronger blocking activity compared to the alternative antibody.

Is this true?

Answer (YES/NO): YES